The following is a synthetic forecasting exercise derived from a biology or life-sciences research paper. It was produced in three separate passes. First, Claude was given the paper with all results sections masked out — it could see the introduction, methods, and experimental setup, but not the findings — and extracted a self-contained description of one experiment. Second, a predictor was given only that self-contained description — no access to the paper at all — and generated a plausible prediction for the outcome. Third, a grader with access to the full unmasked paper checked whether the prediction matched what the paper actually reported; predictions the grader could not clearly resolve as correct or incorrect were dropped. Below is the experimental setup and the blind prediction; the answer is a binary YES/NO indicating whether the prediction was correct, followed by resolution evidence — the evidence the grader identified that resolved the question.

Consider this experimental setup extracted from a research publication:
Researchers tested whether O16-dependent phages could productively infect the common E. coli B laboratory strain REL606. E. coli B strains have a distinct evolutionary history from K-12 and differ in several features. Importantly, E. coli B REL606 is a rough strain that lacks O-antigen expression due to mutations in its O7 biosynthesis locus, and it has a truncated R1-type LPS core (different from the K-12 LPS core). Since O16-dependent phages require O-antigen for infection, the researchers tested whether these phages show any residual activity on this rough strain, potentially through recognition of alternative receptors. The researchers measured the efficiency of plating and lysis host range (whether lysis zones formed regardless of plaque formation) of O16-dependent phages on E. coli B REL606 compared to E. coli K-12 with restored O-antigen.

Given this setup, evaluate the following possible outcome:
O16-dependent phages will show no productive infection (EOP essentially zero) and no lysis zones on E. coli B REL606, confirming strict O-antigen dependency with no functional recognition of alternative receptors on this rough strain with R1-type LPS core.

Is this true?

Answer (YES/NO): NO